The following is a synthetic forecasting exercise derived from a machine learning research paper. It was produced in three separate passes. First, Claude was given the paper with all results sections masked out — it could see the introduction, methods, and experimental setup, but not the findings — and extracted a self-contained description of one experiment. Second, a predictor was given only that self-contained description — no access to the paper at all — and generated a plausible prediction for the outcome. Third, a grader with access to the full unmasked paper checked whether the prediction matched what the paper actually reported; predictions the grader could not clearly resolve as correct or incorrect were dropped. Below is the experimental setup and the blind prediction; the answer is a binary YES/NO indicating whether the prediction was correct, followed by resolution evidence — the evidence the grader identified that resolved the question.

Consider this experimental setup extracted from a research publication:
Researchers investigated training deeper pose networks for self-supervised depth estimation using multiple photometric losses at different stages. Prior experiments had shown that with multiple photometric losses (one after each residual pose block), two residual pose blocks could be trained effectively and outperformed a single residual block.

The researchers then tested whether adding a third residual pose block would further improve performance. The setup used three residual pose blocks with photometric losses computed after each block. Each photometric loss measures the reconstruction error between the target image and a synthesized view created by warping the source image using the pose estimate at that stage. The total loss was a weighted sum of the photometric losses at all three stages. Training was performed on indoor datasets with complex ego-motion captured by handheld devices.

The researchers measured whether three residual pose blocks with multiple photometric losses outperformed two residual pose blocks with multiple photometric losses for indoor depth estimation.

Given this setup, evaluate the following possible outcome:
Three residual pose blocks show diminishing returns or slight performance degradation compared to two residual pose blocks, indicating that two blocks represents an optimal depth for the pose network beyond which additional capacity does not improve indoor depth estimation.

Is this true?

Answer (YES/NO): YES